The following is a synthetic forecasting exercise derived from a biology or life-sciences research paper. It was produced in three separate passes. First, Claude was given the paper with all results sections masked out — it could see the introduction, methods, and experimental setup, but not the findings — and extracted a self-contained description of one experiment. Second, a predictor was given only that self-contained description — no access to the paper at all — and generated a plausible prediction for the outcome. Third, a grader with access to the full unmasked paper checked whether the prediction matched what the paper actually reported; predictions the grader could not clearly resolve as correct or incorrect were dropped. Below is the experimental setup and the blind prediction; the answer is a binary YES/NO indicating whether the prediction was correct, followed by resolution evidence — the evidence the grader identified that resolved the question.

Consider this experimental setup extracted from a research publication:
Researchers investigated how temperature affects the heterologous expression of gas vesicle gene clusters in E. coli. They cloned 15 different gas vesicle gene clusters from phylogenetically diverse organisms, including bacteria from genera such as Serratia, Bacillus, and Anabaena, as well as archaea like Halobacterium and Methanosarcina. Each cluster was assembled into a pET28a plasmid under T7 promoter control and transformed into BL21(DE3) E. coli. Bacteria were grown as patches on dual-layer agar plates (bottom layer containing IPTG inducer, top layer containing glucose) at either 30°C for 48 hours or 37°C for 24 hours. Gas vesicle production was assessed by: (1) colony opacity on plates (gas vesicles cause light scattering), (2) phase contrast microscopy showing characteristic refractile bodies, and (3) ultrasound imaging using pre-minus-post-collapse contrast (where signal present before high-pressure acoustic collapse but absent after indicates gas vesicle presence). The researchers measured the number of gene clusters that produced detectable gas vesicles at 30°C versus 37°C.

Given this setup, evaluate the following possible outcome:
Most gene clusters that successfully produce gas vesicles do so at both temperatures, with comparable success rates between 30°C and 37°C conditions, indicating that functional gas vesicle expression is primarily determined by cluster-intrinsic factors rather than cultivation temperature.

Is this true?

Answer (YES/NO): NO